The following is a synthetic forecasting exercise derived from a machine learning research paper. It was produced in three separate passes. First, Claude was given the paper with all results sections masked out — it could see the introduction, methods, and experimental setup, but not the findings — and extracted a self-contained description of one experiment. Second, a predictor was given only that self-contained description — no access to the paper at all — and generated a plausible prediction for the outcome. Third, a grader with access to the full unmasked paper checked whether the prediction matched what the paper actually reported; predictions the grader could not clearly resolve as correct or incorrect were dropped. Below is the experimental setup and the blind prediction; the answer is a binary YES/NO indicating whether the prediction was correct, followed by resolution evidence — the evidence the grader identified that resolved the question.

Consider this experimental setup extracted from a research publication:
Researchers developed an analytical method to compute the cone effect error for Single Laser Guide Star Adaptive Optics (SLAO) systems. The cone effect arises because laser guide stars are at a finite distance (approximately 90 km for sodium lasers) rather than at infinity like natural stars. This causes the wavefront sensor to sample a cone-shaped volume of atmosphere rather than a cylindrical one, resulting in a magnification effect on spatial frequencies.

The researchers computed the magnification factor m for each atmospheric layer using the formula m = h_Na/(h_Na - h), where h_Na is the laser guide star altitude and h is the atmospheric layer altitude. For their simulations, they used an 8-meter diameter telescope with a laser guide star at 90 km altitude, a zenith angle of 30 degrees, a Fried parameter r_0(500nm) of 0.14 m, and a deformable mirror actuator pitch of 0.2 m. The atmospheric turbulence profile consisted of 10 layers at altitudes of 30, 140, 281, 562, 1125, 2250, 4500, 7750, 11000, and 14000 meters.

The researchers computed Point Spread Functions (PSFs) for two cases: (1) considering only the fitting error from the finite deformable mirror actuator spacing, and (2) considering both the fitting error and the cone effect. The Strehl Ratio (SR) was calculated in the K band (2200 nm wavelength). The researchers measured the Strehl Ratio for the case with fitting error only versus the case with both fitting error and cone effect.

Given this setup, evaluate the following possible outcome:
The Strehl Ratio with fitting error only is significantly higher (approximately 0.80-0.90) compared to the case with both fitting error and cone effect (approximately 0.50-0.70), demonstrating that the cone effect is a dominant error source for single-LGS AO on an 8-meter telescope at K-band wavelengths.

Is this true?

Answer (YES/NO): NO